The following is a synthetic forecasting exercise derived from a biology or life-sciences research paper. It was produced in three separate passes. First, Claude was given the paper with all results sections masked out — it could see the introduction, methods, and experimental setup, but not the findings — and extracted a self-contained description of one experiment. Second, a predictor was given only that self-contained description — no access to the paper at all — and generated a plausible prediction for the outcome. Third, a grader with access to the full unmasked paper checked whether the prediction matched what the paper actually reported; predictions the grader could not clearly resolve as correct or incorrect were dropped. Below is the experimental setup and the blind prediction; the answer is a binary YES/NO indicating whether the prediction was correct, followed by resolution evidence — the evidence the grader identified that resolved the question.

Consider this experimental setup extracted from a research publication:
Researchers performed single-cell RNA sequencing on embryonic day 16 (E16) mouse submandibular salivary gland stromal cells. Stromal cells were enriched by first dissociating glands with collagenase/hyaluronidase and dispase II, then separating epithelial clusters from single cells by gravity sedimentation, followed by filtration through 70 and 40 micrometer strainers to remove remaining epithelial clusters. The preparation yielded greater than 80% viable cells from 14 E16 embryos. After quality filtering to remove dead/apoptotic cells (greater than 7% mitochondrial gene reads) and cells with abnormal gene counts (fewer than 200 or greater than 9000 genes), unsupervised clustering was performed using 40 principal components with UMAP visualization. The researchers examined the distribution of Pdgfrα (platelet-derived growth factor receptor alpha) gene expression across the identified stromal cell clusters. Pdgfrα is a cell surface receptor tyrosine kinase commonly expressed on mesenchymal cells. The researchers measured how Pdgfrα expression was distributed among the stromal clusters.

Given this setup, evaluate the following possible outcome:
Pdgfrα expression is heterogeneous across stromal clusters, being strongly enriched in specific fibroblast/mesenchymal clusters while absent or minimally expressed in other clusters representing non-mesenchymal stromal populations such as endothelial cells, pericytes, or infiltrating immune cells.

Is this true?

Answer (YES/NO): NO